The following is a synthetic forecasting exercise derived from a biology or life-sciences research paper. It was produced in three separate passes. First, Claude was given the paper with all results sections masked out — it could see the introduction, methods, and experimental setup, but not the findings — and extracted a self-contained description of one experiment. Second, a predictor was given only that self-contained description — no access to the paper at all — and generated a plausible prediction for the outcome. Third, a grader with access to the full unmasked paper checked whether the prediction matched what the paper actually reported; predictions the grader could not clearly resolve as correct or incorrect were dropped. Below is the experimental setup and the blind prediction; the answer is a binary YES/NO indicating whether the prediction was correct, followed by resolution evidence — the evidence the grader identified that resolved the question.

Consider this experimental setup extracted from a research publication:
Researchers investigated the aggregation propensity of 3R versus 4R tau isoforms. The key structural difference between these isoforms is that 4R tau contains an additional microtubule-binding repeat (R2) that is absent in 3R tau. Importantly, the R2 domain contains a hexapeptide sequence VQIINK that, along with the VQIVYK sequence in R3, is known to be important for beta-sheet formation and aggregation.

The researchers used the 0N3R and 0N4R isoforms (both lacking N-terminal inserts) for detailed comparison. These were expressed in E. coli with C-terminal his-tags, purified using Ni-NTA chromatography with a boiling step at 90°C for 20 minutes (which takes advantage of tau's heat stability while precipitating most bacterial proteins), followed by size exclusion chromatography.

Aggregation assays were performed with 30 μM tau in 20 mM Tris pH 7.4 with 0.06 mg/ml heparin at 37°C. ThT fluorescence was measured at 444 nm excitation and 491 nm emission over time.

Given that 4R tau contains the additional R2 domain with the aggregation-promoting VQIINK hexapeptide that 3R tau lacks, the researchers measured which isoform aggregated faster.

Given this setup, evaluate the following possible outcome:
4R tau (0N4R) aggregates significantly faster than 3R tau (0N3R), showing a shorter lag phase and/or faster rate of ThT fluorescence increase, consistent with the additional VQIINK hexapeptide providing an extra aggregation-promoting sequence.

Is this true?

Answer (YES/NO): NO